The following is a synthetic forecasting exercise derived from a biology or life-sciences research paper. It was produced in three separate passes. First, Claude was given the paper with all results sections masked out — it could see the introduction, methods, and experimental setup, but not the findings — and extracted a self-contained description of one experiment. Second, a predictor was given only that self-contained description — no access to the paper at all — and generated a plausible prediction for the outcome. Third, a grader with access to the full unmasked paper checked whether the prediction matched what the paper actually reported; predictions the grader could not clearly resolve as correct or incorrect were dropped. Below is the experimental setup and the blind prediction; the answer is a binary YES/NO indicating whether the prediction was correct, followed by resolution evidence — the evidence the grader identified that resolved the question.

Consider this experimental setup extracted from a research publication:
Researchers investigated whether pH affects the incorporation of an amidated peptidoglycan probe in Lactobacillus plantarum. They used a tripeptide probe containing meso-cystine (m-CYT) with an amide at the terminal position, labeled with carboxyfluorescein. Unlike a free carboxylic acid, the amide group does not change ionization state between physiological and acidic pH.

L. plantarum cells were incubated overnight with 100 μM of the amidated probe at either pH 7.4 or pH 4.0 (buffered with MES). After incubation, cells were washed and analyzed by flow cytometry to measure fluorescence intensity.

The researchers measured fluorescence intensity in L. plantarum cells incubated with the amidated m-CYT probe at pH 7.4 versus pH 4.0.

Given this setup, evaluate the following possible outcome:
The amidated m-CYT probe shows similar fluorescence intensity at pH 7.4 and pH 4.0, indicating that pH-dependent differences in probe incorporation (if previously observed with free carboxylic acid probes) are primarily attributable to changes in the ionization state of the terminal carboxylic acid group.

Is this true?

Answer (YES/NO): YES